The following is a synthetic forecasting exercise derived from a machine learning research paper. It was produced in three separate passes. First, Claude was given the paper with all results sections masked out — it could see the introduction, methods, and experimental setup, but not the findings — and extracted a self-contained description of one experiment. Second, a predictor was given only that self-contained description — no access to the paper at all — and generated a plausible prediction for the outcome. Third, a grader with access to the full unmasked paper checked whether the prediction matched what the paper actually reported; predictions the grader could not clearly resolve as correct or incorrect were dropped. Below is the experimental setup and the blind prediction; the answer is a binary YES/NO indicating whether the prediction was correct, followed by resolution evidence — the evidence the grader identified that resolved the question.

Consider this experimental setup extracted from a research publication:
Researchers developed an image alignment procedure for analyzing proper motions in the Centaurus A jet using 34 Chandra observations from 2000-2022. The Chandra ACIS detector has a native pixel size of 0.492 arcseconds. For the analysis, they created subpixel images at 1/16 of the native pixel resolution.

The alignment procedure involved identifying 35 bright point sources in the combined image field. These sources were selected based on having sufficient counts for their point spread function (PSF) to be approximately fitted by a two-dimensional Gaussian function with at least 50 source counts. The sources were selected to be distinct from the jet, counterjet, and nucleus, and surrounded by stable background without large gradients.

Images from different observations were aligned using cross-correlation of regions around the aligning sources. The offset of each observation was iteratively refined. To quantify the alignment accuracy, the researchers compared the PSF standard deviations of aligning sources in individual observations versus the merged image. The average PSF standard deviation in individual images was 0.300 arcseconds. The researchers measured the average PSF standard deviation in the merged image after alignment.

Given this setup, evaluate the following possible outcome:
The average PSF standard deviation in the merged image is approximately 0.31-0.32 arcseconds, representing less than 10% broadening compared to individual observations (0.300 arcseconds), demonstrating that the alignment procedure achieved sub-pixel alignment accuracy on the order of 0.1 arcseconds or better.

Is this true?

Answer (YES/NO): NO